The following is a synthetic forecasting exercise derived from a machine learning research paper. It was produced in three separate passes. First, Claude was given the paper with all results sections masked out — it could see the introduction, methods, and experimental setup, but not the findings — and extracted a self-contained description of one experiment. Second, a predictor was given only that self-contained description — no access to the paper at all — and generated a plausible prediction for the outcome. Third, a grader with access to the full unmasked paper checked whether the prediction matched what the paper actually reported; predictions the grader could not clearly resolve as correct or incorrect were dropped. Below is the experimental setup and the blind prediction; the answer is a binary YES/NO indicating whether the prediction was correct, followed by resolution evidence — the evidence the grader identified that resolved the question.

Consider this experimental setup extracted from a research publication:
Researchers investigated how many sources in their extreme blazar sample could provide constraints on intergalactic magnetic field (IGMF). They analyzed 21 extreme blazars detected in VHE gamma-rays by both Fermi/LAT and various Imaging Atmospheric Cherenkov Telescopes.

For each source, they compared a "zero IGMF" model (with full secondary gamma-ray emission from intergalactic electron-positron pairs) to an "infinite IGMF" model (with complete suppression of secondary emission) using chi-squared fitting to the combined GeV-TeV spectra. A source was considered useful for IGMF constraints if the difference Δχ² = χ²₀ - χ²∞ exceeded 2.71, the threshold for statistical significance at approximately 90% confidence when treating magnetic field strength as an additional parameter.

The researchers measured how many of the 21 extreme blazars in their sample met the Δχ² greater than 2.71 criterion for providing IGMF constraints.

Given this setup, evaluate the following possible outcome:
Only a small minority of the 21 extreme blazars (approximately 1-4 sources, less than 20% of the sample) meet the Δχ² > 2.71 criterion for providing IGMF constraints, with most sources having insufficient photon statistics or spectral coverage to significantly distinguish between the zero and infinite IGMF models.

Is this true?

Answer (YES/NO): NO